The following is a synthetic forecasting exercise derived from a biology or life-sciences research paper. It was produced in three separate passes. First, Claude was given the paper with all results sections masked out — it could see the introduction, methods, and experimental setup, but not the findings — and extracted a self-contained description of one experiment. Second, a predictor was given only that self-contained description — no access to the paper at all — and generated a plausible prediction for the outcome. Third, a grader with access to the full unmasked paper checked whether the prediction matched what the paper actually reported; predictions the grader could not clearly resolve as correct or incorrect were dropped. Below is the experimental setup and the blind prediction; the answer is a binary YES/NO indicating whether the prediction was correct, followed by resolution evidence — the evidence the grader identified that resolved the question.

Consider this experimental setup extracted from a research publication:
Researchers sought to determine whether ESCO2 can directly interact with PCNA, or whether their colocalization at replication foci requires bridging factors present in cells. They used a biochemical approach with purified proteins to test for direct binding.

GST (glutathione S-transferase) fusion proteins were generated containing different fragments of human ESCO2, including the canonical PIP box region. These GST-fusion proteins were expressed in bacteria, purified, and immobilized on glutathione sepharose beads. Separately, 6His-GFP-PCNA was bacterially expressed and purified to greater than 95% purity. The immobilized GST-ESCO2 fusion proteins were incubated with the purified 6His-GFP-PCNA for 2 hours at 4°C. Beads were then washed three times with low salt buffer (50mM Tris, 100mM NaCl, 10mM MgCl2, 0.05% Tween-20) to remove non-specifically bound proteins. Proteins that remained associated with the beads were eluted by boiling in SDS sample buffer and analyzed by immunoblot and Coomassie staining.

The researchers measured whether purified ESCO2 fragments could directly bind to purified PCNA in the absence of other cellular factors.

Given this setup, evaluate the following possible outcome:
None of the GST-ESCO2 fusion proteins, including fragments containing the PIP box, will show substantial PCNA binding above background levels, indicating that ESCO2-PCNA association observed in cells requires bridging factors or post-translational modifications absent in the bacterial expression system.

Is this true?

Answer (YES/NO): NO